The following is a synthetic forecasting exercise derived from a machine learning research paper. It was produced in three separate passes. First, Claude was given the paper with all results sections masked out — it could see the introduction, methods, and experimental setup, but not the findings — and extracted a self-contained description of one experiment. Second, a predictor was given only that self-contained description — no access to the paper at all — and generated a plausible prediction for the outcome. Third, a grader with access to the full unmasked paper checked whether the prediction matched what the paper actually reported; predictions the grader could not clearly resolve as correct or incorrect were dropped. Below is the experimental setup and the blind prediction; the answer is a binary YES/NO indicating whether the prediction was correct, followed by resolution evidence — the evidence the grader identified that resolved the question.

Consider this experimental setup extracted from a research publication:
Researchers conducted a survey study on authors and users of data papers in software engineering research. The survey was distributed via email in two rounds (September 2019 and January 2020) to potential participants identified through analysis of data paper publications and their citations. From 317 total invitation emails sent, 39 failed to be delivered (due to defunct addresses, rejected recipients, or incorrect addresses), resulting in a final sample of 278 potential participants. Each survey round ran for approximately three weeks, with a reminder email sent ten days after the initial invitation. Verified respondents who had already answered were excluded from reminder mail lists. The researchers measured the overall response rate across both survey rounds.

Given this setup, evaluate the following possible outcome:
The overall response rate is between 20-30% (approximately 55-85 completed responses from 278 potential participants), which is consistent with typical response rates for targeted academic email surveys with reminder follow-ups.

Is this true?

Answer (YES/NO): NO